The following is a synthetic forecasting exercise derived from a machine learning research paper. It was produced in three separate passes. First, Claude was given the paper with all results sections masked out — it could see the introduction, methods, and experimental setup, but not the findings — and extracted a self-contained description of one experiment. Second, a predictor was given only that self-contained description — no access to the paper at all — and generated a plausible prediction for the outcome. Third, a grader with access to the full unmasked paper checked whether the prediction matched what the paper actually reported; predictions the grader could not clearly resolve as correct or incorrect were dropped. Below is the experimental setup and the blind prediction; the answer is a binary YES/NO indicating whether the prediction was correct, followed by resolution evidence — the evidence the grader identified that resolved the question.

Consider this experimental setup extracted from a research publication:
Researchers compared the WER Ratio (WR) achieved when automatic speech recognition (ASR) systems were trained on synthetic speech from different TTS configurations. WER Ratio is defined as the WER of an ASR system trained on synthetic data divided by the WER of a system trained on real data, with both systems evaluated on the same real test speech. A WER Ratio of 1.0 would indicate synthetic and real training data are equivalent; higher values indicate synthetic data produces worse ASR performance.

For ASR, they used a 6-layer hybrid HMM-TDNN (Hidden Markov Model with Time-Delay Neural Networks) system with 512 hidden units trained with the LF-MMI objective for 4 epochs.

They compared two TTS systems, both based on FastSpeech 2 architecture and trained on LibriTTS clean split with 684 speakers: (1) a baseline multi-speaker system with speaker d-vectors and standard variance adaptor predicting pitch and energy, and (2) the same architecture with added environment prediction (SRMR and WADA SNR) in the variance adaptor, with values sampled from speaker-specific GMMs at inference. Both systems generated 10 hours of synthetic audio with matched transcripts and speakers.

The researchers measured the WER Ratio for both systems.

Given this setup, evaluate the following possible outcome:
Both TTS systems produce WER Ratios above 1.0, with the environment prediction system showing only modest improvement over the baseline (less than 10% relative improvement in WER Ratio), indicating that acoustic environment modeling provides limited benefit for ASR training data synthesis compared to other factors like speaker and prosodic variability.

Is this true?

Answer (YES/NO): NO